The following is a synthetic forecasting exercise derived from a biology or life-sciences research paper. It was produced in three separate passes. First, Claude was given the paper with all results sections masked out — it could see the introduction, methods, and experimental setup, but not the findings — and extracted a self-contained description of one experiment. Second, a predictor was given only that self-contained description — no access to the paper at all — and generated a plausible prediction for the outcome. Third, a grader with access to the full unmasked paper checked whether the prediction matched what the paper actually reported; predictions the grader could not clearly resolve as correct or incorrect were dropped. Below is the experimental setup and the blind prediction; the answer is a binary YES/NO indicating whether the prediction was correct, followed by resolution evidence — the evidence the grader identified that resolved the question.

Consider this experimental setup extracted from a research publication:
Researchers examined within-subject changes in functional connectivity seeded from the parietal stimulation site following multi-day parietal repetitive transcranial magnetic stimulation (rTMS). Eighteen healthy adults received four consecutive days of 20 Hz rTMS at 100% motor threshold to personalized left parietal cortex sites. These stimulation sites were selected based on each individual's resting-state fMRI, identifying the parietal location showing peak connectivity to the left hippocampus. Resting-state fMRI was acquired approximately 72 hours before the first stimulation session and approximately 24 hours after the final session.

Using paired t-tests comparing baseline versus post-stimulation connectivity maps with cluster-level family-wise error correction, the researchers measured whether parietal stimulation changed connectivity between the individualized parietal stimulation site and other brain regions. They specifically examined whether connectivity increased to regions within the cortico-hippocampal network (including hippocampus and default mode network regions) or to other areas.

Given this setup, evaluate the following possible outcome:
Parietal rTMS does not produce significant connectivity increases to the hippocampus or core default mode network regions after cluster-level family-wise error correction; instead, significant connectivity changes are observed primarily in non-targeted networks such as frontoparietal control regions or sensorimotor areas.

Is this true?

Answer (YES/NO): NO